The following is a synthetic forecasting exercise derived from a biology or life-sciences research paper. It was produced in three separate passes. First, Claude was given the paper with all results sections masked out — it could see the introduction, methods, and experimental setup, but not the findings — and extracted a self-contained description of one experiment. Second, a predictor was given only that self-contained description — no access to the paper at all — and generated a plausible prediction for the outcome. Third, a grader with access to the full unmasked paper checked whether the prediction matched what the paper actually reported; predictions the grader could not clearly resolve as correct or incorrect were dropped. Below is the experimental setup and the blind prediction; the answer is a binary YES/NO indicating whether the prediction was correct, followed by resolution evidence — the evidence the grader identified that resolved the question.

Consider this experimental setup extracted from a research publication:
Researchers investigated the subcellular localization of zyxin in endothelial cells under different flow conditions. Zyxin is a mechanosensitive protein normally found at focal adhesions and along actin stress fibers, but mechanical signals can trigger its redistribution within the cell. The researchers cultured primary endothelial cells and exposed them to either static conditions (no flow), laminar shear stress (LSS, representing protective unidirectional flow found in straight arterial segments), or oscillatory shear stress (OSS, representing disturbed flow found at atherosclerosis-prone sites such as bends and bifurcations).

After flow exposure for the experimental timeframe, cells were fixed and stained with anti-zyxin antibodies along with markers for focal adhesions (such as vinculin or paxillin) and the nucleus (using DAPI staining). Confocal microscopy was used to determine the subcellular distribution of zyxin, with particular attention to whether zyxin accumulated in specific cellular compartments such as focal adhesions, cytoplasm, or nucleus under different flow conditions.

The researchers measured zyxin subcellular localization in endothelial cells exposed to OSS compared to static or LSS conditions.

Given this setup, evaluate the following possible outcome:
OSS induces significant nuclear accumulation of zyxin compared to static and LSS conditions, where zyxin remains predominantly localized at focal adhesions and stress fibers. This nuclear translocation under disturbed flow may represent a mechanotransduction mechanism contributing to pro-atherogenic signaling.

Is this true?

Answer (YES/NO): NO